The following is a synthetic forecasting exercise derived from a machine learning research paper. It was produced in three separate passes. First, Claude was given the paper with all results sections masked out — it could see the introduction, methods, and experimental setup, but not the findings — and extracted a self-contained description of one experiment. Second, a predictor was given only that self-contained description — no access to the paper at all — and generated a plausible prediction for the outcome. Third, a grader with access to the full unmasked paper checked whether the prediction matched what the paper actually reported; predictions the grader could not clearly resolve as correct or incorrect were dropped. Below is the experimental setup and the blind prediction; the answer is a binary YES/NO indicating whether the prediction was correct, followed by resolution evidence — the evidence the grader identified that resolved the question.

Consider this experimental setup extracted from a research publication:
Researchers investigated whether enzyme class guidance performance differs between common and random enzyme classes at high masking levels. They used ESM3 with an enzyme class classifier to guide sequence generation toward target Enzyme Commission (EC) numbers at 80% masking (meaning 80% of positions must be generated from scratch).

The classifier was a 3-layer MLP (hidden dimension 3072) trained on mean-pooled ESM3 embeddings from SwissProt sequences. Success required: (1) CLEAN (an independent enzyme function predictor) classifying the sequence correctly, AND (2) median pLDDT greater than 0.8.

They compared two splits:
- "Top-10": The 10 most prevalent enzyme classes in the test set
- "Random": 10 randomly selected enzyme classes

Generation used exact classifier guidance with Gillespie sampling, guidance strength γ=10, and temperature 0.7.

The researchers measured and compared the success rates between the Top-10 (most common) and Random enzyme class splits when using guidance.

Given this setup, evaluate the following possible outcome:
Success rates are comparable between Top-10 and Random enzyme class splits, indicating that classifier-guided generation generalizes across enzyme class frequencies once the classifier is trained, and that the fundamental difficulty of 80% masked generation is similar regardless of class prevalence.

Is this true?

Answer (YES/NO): NO